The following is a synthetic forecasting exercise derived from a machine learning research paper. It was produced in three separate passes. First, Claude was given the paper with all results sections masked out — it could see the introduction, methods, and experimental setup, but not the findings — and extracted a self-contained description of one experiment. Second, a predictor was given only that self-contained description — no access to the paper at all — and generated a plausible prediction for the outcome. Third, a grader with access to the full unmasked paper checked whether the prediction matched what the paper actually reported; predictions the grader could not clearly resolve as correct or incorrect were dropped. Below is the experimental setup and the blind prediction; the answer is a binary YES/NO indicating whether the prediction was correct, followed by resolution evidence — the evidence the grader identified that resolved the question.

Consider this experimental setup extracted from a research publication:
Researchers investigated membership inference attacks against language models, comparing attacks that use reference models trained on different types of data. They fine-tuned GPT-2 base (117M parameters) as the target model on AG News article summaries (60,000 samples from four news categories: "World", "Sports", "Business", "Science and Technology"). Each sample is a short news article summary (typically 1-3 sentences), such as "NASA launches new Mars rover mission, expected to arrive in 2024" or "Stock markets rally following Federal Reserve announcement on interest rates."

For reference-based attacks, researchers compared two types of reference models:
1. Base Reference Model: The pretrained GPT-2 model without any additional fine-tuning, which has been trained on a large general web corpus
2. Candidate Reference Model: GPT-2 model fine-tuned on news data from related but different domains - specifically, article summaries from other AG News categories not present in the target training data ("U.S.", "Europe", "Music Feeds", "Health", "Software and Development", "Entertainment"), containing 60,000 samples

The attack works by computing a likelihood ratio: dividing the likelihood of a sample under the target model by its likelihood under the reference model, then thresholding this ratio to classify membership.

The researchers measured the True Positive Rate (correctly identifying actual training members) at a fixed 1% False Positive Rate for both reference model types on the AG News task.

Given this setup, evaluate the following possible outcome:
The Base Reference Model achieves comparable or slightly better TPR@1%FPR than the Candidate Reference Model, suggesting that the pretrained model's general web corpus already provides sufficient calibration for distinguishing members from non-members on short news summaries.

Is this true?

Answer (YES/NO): NO